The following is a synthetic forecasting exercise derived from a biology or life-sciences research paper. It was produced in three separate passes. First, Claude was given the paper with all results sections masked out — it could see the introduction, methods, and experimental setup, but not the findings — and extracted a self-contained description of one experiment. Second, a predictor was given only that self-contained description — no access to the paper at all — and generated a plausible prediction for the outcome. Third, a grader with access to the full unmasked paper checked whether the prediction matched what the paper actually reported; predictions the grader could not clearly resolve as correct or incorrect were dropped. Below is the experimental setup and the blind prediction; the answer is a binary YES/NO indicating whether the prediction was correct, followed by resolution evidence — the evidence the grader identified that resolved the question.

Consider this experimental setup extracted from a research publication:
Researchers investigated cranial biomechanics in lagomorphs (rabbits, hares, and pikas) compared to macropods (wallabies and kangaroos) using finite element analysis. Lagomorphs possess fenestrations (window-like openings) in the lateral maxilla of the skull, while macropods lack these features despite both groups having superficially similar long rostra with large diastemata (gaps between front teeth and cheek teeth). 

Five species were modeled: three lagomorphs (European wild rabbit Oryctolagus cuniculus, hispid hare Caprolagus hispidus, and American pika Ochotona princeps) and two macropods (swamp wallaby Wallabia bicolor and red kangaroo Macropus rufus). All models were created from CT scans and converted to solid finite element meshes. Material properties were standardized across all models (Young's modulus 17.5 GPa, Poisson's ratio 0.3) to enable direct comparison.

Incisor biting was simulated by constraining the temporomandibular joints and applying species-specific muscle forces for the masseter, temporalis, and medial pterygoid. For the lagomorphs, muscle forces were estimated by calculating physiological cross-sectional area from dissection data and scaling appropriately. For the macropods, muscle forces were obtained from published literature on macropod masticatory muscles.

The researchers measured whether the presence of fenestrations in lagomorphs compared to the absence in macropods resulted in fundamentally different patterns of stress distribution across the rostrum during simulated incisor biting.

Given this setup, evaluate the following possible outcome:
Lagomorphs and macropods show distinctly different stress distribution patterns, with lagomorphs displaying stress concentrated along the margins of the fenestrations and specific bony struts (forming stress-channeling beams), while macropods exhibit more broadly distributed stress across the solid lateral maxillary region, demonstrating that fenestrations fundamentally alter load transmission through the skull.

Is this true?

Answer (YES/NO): NO